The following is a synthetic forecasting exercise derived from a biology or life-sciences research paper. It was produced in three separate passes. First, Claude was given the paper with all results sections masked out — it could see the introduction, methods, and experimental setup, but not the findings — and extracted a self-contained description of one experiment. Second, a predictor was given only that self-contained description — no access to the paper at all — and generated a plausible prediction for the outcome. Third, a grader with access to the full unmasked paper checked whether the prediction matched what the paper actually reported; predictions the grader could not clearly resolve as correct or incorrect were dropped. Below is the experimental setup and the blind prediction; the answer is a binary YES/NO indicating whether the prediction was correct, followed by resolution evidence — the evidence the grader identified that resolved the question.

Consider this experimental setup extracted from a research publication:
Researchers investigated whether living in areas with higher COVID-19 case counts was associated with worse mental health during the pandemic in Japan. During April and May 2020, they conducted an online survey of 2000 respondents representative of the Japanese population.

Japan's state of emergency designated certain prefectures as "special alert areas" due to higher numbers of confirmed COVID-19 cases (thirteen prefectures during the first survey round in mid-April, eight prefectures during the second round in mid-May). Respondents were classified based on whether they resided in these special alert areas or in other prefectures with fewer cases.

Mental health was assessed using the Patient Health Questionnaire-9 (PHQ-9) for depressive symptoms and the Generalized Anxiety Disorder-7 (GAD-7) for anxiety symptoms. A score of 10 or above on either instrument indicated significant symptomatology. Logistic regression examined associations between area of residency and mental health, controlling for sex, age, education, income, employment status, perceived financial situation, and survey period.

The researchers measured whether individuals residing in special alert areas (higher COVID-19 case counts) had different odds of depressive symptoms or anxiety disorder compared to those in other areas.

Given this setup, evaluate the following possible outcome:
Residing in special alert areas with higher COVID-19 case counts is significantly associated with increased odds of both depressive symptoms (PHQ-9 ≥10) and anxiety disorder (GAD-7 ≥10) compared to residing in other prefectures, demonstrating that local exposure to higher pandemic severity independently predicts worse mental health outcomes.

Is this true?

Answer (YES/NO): NO